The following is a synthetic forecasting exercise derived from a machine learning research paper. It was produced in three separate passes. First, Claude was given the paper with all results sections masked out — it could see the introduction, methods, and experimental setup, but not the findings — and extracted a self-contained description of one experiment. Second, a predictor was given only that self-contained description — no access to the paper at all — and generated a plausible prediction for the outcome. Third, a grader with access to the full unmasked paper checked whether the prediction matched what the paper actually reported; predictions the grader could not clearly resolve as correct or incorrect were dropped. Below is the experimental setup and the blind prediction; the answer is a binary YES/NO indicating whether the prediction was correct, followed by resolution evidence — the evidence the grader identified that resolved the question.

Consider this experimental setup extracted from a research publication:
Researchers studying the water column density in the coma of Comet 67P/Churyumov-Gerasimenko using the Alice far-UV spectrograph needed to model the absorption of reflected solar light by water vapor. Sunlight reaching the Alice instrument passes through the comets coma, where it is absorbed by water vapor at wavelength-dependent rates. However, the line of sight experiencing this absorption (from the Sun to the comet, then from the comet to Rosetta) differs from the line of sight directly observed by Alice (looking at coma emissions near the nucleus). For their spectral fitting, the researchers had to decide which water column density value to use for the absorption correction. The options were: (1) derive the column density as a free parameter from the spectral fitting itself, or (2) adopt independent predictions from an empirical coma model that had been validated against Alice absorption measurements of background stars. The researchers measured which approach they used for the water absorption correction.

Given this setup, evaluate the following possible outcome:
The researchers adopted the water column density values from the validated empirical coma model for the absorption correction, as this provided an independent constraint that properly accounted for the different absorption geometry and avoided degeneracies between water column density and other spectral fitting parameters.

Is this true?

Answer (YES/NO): YES